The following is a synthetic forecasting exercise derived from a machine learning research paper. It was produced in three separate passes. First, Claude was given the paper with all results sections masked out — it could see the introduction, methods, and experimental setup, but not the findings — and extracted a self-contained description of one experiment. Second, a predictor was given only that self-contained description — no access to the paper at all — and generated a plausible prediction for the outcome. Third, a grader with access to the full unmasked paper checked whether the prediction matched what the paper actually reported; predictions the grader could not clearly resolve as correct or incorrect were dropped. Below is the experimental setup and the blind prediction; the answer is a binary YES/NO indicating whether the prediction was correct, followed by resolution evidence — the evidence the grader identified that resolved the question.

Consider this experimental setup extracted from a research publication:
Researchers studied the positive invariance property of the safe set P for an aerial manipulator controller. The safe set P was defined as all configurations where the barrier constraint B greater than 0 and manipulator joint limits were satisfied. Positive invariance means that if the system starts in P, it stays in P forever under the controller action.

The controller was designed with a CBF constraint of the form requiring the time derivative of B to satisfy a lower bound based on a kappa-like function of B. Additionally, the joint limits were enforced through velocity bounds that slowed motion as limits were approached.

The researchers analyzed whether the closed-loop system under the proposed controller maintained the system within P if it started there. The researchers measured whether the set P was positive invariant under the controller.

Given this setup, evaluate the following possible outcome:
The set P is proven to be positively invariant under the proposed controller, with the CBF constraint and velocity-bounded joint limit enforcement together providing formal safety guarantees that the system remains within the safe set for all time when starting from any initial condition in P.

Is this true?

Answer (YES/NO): YES